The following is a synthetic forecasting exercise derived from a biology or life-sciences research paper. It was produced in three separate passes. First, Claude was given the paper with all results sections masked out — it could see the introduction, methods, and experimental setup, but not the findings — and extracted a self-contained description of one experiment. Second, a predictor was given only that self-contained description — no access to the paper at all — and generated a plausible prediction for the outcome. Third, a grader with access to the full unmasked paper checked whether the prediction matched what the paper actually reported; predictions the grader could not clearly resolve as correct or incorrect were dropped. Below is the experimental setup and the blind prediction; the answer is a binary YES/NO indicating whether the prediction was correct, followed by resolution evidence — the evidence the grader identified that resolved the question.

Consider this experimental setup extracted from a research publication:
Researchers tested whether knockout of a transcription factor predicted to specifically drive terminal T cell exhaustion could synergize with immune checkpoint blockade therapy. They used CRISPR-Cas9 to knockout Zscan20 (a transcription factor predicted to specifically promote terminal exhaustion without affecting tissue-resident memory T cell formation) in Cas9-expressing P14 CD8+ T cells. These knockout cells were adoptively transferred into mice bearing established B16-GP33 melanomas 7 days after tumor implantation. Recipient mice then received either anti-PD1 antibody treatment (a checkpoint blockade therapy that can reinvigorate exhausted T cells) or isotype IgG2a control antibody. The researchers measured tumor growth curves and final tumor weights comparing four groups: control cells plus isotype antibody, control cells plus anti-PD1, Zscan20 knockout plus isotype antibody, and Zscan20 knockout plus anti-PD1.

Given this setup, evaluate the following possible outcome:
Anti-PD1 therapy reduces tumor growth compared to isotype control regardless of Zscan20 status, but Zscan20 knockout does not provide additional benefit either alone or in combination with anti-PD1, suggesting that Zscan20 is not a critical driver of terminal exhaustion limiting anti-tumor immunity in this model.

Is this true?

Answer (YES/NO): NO